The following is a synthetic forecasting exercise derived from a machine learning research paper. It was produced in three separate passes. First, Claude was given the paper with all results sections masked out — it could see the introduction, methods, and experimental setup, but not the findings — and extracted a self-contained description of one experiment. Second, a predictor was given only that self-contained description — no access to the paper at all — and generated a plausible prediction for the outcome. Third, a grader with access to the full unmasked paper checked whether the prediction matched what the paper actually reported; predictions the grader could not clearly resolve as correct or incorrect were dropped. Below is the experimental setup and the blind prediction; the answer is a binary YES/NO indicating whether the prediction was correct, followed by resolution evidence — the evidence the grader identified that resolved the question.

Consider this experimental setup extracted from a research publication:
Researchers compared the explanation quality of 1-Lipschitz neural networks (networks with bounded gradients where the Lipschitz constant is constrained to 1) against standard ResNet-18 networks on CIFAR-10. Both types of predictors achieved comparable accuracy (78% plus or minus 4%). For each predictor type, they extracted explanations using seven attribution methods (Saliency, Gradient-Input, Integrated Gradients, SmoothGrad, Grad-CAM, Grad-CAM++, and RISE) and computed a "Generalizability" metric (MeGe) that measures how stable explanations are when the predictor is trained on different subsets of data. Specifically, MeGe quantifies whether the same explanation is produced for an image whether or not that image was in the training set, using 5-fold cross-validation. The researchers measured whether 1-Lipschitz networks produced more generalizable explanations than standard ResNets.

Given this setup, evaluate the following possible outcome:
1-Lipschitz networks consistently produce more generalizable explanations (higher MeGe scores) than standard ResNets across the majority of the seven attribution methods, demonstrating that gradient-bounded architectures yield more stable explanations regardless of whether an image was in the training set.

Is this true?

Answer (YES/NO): YES